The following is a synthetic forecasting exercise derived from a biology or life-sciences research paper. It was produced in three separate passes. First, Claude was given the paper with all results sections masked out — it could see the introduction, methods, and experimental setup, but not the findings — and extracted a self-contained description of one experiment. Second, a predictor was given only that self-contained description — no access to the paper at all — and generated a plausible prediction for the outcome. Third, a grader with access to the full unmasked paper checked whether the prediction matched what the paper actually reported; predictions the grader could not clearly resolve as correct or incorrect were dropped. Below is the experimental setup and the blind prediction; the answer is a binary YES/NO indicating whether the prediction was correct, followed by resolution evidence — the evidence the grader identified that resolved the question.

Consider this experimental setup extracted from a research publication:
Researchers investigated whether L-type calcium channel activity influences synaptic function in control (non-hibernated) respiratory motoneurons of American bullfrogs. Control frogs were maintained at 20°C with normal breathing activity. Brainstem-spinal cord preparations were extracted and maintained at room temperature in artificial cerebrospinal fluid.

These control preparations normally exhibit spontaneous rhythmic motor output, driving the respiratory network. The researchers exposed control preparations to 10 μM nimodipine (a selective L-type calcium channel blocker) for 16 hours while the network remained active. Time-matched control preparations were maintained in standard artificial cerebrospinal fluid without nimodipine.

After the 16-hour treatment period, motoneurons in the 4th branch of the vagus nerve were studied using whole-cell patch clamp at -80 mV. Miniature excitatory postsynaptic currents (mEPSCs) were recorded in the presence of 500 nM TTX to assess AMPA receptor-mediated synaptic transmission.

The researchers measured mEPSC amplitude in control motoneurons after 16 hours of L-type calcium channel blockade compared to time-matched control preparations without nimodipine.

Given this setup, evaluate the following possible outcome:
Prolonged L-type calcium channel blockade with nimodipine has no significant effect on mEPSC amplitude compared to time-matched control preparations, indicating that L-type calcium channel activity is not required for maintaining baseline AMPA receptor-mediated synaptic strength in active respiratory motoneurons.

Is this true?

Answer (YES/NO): YES